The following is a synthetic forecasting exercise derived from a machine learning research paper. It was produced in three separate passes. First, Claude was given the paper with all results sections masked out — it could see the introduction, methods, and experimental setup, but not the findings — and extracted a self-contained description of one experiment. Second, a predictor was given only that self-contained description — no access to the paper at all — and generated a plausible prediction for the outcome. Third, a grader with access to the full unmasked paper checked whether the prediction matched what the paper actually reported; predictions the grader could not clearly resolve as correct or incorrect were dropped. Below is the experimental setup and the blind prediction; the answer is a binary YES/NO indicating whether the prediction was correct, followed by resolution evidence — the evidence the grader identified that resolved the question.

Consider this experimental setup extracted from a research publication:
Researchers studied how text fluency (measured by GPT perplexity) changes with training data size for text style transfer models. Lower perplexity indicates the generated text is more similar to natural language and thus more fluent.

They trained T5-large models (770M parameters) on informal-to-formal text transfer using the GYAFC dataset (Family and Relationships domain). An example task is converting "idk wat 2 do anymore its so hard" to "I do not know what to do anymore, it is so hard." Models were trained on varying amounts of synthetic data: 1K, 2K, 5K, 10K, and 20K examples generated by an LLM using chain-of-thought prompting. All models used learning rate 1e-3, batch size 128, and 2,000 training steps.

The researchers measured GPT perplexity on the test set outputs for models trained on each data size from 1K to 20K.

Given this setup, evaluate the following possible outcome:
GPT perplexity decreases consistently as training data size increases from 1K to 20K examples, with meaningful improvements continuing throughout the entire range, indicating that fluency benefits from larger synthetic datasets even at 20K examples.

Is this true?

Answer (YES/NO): NO